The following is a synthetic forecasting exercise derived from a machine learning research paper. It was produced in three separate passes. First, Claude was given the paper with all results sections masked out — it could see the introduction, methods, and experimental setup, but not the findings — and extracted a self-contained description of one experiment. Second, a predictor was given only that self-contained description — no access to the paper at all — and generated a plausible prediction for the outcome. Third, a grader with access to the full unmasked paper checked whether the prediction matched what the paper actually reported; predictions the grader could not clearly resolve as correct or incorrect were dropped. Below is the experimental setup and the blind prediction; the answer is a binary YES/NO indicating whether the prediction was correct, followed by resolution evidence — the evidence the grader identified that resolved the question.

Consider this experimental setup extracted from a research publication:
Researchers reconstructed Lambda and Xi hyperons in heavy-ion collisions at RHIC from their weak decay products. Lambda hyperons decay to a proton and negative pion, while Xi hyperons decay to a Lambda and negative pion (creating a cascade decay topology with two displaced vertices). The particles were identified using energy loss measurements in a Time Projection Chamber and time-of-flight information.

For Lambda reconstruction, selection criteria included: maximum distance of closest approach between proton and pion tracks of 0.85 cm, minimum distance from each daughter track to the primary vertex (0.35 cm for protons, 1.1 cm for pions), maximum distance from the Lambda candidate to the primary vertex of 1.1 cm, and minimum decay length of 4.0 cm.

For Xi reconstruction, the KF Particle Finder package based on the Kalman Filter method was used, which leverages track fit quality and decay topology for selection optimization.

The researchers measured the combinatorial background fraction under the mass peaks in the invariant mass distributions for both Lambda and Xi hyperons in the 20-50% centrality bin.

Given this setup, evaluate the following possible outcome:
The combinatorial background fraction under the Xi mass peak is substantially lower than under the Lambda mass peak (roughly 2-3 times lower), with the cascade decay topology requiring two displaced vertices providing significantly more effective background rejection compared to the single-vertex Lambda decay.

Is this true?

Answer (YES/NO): NO